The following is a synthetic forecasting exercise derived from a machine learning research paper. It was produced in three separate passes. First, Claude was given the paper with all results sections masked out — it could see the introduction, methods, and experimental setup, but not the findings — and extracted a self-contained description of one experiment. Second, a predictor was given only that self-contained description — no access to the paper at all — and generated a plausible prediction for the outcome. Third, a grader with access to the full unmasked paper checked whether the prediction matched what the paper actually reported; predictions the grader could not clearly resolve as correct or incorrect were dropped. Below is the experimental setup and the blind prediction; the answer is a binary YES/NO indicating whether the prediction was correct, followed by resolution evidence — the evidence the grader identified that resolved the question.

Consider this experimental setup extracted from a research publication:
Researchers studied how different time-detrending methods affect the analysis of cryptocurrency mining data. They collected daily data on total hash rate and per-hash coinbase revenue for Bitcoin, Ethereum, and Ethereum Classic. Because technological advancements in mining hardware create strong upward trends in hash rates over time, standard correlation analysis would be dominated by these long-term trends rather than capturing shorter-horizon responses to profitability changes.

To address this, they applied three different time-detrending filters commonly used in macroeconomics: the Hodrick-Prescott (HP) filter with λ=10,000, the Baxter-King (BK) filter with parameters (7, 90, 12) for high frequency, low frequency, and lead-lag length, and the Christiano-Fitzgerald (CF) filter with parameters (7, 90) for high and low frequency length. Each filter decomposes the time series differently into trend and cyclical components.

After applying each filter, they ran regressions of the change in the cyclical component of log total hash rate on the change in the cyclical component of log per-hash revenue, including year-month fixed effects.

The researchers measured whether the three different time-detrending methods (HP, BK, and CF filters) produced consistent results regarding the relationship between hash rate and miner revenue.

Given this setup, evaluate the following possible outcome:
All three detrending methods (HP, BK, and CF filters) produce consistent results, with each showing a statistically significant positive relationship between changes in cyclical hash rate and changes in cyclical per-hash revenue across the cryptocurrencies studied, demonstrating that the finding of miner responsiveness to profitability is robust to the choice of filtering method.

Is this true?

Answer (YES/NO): YES